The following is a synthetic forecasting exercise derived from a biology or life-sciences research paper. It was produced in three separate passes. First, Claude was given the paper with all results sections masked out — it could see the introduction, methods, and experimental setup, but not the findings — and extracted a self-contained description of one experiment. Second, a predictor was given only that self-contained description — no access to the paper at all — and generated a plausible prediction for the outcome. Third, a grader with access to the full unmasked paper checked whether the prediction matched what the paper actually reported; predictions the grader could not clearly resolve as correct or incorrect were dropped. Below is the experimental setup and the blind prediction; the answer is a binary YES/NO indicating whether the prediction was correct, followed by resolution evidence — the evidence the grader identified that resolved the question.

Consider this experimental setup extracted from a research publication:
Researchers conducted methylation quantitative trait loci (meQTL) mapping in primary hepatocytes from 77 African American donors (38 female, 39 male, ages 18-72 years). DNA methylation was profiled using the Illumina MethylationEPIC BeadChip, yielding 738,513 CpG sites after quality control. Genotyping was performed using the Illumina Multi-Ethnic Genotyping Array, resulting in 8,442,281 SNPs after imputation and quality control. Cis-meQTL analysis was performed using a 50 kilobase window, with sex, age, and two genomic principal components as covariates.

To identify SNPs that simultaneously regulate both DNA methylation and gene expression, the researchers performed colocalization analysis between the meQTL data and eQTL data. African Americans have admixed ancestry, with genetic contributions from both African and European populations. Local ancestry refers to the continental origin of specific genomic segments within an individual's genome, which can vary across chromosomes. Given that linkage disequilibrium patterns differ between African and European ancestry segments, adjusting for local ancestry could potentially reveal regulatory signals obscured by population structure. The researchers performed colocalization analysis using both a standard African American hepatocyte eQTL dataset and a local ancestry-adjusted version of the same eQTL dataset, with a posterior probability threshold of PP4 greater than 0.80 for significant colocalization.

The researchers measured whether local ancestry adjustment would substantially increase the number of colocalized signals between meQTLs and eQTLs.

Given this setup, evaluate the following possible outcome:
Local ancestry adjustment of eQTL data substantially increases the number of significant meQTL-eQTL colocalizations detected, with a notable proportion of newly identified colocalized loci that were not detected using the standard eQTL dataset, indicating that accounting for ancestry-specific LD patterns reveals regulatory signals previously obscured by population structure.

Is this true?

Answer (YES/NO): NO